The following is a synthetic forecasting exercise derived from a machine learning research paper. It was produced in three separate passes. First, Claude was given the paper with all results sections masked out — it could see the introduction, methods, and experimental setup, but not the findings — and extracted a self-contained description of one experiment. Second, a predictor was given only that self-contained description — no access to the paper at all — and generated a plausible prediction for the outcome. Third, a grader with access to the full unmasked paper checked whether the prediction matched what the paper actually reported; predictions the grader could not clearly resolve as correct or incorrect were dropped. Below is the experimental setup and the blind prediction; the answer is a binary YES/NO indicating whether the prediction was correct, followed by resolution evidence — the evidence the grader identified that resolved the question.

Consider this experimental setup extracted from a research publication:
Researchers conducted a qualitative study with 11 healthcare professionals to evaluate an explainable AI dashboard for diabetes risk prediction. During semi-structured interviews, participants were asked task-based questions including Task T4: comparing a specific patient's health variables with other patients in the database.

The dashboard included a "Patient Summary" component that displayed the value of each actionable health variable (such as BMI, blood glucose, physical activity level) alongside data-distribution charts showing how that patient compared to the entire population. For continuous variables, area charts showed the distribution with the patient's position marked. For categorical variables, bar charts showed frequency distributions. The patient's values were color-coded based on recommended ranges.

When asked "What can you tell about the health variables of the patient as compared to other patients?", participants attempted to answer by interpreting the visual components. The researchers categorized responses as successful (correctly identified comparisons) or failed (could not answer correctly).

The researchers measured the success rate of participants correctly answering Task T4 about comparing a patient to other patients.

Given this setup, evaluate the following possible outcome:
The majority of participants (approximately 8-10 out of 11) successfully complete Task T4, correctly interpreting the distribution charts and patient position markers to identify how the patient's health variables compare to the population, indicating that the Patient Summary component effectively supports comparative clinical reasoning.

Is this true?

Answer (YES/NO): NO